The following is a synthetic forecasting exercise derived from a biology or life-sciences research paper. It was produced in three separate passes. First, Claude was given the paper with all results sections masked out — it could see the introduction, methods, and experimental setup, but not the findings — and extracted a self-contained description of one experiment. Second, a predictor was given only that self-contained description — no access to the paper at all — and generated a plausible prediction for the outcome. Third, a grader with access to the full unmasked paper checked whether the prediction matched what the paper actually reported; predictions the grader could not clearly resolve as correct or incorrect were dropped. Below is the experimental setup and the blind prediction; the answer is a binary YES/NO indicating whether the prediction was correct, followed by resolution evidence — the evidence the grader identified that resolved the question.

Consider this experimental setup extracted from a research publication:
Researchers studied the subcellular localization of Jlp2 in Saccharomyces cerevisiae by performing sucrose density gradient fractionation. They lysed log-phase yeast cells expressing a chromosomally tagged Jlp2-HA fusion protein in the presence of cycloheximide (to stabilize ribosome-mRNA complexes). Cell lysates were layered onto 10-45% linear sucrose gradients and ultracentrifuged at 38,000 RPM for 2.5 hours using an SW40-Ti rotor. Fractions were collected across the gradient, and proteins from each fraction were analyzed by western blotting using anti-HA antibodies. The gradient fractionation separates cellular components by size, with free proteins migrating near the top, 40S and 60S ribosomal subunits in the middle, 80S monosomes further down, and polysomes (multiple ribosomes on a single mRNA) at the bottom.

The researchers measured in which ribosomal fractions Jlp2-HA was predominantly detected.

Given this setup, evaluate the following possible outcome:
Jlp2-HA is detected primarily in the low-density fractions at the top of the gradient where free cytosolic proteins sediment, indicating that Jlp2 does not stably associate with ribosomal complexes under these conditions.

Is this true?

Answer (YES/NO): NO